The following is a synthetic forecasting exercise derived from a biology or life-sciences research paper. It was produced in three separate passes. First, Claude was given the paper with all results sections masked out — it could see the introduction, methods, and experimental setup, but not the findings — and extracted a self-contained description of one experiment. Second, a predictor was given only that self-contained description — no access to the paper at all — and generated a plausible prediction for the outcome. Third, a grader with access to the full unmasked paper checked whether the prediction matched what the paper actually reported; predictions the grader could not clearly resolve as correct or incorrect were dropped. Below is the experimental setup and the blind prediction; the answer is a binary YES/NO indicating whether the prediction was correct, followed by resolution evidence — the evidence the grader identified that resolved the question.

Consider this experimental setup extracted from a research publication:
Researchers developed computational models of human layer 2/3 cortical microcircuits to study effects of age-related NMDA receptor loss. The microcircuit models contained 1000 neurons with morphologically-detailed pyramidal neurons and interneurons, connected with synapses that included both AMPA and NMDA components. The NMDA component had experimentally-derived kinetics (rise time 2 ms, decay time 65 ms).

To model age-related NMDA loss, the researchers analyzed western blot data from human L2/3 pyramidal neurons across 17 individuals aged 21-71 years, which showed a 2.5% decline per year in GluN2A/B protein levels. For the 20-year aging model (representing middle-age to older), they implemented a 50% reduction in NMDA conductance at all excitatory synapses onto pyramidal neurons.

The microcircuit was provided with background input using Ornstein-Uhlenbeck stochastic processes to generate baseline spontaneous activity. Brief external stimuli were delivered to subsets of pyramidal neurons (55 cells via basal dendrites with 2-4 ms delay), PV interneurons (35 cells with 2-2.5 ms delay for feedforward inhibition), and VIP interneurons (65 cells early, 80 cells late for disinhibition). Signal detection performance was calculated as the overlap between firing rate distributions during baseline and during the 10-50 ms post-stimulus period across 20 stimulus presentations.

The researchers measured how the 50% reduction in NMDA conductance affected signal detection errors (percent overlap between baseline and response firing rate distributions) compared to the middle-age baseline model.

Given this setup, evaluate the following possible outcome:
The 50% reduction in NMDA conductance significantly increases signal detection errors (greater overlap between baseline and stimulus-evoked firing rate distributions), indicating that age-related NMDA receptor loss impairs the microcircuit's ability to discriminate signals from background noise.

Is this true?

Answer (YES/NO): NO